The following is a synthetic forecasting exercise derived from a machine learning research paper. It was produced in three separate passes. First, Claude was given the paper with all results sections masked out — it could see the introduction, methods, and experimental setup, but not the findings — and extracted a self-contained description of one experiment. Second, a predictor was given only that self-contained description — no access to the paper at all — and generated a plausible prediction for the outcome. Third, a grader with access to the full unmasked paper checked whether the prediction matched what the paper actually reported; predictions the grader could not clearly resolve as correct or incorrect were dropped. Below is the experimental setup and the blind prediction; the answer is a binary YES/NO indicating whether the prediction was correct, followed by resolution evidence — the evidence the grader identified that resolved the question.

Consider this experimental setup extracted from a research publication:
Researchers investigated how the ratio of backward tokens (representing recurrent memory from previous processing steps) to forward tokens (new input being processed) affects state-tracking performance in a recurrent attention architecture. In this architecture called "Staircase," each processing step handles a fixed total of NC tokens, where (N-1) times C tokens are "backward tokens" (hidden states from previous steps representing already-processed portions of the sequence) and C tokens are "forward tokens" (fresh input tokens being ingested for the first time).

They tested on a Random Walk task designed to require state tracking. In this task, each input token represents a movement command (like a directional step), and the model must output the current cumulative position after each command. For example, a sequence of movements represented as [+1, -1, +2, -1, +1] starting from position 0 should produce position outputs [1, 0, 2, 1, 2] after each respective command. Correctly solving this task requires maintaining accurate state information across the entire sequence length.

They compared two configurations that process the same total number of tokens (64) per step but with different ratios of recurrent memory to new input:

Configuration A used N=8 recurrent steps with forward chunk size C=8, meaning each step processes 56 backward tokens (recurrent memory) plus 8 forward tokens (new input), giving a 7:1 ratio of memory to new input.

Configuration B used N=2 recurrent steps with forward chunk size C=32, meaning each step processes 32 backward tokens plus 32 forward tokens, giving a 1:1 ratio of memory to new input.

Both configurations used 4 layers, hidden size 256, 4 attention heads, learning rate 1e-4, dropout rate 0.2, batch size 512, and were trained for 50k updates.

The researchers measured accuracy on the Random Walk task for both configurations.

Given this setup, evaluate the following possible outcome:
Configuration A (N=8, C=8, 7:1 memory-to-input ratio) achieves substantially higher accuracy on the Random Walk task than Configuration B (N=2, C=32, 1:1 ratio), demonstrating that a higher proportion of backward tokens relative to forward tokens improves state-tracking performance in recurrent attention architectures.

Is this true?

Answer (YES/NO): YES